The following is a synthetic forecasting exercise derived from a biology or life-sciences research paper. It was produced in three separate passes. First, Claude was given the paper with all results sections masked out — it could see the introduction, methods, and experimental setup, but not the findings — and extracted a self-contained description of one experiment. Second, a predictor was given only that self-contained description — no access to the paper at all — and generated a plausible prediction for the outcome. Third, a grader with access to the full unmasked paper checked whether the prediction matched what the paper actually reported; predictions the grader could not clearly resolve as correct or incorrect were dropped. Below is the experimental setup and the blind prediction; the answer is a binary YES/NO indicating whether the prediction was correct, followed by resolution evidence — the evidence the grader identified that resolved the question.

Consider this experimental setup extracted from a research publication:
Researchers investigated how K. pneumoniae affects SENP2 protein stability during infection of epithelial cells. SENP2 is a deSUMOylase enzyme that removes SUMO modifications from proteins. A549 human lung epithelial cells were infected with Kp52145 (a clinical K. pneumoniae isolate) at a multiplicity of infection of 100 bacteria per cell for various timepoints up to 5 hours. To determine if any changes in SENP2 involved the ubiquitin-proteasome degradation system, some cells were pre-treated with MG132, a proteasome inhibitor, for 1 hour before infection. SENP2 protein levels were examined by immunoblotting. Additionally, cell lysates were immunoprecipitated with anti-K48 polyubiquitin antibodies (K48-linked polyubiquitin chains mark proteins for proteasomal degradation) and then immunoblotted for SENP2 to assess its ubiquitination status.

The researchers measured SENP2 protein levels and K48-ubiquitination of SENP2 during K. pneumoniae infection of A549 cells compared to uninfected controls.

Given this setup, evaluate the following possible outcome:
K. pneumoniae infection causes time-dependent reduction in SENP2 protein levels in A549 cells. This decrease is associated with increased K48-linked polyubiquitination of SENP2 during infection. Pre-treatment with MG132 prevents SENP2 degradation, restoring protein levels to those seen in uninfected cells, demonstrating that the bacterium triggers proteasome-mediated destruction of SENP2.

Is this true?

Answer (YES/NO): NO